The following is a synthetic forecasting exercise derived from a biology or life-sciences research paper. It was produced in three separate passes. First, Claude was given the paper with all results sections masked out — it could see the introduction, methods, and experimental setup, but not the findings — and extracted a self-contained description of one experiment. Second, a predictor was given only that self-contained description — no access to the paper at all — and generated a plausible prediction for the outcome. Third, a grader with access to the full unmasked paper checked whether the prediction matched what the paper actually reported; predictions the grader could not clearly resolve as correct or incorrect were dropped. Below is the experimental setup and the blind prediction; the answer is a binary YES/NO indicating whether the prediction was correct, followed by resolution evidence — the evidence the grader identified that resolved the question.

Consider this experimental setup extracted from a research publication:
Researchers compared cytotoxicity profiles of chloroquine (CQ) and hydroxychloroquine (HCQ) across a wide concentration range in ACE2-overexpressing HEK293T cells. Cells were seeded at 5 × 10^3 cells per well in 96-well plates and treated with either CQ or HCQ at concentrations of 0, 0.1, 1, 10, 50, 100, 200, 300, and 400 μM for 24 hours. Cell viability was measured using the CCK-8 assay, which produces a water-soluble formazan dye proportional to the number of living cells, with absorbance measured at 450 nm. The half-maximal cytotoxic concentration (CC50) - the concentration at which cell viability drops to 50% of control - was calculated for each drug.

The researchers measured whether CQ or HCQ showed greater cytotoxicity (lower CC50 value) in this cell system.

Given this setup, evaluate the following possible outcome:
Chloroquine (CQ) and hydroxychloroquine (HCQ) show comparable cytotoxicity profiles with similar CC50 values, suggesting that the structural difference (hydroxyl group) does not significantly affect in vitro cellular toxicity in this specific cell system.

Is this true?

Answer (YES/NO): NO